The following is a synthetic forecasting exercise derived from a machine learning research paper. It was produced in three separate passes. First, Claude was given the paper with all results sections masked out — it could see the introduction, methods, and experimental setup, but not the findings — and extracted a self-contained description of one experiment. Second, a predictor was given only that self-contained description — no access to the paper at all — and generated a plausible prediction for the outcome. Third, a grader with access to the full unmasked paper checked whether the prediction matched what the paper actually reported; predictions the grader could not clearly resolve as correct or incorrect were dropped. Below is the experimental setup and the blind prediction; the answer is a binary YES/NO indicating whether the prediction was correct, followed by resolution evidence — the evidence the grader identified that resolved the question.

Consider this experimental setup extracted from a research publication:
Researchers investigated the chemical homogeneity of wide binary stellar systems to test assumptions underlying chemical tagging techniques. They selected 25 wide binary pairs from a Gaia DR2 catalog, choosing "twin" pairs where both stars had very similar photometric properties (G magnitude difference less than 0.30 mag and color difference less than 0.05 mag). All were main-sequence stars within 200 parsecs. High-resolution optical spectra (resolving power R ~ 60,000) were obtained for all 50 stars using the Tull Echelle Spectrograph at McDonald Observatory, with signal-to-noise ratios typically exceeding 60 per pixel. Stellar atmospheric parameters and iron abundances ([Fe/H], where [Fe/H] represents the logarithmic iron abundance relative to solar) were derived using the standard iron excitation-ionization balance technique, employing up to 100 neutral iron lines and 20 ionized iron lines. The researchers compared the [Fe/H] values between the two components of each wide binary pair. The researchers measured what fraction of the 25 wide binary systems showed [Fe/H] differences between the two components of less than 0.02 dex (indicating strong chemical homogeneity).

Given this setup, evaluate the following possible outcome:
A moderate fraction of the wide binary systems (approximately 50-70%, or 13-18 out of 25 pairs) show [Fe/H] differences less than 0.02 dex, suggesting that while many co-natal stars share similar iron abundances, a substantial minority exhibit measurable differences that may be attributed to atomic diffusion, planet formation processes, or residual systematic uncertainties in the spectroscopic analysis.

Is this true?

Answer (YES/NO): NO